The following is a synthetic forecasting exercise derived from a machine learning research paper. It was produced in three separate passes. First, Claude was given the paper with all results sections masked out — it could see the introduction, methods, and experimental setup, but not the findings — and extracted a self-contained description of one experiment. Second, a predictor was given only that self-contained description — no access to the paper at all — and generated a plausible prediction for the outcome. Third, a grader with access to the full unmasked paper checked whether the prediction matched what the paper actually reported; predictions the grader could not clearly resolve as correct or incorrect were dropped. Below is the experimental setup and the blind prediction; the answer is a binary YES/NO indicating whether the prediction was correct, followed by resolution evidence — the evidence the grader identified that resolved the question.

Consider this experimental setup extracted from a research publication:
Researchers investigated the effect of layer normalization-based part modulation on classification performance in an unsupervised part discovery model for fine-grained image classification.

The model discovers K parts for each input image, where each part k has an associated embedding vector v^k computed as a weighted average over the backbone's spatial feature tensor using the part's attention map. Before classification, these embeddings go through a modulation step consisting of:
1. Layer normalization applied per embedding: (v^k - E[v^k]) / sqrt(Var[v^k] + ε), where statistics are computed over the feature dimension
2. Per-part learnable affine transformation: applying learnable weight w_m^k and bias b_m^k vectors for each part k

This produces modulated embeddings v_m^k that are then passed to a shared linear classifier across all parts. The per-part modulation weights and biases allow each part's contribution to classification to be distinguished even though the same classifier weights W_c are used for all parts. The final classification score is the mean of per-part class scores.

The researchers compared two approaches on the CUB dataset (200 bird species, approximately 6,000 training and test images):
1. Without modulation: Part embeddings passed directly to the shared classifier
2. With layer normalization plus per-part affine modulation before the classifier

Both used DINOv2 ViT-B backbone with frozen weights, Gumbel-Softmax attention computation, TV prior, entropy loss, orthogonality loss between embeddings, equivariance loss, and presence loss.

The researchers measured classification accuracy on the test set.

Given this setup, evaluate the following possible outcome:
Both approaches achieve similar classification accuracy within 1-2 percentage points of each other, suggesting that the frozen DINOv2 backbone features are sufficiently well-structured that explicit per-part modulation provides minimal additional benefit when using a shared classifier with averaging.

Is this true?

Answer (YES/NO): NO